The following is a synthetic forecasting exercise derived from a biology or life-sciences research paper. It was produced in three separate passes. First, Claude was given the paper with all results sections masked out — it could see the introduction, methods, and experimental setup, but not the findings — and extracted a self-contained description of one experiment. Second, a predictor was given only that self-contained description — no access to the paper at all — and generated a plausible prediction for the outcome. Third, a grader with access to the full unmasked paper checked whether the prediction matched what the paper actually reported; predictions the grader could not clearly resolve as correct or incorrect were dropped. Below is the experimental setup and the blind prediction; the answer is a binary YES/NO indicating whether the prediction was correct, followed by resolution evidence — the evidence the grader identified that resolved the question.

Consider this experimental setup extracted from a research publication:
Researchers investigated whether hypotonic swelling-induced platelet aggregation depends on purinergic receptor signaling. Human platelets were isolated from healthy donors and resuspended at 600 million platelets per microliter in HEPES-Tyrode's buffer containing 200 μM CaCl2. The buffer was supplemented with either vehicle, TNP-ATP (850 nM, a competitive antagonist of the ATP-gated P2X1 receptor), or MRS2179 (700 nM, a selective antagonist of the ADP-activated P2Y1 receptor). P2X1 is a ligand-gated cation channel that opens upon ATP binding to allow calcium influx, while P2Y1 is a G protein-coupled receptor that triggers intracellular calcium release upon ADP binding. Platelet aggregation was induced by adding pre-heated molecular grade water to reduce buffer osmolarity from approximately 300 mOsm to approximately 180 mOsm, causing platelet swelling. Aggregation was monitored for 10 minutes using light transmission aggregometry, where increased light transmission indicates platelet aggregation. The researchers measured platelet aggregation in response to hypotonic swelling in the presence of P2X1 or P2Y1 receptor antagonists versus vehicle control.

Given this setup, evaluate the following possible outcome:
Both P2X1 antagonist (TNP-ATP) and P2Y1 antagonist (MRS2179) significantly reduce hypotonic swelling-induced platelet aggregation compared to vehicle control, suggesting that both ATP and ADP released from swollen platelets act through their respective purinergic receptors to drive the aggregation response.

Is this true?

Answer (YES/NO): NO